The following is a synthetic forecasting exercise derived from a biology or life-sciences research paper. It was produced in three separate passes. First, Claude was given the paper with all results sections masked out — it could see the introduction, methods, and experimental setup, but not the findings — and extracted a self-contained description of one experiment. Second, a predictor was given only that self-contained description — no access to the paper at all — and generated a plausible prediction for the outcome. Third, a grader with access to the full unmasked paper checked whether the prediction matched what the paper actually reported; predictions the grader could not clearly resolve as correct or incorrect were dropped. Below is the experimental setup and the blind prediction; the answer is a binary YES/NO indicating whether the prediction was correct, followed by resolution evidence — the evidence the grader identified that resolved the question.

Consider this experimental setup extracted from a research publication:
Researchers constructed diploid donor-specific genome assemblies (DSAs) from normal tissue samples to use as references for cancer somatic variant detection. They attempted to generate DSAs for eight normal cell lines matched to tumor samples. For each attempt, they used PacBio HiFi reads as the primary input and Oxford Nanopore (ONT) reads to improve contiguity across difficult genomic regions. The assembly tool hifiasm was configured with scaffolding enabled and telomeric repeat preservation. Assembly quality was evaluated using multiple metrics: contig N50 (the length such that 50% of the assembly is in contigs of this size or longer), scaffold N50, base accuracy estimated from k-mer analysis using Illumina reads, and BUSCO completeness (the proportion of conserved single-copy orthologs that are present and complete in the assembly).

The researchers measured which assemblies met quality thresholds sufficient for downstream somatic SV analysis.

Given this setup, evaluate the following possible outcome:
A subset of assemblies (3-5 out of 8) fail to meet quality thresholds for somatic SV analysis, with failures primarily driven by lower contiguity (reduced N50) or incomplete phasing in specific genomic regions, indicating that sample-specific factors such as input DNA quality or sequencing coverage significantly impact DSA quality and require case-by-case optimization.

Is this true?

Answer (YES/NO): NO